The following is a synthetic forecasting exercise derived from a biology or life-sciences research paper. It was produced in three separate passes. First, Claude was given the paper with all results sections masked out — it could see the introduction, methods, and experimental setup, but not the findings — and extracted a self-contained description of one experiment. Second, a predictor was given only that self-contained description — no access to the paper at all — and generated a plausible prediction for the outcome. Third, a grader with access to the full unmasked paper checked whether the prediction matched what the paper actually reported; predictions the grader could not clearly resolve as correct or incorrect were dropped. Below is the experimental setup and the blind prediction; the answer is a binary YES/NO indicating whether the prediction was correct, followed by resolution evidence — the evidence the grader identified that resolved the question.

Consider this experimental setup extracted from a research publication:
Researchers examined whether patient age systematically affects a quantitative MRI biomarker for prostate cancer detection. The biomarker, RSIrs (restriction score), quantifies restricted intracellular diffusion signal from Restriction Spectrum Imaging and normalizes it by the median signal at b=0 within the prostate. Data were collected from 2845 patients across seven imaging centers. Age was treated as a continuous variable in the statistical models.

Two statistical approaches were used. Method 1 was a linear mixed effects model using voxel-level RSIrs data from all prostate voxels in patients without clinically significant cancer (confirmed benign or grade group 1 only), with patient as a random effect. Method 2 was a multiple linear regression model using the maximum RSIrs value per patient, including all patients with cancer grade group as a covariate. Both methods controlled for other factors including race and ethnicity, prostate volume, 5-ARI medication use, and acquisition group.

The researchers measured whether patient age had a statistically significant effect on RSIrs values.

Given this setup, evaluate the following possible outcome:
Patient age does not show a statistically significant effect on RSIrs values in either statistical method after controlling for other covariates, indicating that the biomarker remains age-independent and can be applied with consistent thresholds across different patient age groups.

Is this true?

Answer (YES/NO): NO